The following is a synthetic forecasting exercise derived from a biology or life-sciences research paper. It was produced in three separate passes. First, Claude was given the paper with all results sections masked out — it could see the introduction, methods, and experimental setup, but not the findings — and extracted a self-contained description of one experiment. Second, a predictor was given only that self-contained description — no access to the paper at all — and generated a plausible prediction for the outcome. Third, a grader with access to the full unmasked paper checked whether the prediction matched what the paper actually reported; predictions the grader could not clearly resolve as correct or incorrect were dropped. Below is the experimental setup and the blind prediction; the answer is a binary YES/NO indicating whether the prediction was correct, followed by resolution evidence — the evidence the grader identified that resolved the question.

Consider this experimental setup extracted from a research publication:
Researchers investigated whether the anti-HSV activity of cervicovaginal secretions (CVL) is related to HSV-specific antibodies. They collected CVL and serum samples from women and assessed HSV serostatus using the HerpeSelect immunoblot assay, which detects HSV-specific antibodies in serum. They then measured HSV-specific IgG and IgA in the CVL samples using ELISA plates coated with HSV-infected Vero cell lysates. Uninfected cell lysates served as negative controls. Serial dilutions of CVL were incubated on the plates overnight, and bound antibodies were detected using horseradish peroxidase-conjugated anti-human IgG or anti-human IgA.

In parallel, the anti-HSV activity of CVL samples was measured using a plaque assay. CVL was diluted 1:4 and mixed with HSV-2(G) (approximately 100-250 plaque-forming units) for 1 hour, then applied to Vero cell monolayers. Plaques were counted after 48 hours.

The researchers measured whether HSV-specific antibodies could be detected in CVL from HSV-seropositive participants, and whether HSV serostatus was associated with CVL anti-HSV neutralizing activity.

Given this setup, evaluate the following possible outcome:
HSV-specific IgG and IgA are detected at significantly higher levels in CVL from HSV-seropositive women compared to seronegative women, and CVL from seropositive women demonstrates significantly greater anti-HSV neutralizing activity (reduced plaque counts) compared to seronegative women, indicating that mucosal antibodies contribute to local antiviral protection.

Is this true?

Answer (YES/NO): NO